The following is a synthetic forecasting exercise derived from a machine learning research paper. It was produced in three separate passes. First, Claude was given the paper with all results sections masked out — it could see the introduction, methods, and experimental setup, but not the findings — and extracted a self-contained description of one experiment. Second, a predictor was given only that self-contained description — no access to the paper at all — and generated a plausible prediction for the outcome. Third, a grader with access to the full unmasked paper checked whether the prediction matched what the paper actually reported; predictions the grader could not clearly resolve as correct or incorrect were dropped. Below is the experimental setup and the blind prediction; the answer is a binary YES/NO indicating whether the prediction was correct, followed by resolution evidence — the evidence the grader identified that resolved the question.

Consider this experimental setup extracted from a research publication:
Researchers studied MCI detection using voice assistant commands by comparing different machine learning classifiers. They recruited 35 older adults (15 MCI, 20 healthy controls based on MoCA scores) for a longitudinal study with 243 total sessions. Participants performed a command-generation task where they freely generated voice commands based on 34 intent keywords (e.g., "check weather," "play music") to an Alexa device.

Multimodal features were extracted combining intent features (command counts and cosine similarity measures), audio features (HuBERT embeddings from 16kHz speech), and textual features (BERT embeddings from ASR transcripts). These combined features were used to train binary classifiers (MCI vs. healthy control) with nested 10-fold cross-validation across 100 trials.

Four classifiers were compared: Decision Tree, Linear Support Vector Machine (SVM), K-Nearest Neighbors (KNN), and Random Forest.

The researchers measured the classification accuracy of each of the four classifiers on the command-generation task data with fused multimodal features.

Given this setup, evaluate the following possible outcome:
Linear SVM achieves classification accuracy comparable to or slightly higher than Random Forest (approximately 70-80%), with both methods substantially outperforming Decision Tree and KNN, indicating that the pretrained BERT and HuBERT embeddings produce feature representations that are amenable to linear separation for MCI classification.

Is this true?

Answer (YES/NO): NO